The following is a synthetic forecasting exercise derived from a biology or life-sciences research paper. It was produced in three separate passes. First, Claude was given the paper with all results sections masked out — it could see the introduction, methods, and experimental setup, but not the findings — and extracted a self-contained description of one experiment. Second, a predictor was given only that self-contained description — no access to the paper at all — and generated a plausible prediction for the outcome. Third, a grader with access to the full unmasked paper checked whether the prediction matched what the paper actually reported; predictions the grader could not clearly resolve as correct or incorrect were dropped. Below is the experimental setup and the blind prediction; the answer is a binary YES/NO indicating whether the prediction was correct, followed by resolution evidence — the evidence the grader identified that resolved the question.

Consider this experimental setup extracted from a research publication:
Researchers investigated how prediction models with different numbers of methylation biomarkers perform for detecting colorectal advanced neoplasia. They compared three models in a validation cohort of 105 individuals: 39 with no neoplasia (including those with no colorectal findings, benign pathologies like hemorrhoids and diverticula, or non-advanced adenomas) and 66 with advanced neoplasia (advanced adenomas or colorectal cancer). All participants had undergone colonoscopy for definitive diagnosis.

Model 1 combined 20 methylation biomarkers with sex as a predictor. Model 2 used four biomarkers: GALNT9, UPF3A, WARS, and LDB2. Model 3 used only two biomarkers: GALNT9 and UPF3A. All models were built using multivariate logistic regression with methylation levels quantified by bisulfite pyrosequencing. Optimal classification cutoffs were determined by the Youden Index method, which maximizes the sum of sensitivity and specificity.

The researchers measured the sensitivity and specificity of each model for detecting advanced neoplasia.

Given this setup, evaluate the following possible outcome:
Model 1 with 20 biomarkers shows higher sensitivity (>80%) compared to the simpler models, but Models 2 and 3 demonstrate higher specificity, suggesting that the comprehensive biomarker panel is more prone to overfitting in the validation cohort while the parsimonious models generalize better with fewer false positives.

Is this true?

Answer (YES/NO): YES